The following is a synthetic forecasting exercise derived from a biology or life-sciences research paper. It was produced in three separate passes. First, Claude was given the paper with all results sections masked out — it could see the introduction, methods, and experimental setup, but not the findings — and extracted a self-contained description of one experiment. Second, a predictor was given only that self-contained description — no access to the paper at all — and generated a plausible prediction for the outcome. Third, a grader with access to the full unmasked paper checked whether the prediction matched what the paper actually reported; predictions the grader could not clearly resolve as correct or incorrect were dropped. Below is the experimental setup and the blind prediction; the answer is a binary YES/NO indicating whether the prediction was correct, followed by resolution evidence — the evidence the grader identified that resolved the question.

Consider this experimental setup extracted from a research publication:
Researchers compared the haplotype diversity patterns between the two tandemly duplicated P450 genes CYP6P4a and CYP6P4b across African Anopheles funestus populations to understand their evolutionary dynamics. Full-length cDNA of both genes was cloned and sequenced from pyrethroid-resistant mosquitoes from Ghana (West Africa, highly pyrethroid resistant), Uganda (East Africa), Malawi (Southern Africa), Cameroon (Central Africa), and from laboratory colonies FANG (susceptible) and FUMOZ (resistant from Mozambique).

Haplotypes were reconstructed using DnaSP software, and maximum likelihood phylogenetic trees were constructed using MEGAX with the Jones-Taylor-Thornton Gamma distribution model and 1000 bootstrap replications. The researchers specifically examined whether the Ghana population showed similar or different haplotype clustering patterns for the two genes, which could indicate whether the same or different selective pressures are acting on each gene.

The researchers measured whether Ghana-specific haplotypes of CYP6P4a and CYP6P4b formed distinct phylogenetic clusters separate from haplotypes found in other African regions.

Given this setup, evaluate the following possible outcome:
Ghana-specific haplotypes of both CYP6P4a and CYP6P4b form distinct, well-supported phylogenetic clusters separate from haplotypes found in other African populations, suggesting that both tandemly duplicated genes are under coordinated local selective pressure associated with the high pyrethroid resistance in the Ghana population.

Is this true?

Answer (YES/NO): YES